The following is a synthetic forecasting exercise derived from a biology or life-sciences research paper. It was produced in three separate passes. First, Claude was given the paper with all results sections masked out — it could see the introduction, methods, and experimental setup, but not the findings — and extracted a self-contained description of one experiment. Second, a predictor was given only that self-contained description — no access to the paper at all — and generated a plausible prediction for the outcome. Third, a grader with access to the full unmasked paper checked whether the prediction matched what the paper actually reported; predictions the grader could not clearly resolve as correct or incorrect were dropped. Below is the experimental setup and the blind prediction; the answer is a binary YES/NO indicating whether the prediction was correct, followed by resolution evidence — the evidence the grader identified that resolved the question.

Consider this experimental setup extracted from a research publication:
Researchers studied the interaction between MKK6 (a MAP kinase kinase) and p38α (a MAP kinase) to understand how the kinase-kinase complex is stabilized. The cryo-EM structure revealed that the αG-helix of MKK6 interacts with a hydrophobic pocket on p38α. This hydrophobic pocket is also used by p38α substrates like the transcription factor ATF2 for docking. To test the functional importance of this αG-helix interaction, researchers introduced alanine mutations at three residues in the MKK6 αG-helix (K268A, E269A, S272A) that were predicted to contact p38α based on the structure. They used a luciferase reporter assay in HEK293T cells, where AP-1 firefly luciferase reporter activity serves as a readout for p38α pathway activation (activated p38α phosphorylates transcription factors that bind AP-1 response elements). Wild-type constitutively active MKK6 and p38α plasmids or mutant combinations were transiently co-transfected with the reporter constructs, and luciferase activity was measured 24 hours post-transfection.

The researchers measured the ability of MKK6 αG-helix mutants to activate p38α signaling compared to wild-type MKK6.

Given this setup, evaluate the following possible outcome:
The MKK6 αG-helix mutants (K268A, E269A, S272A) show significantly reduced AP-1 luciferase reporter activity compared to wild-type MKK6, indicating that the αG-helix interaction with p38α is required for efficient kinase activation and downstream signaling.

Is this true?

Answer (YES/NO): YES